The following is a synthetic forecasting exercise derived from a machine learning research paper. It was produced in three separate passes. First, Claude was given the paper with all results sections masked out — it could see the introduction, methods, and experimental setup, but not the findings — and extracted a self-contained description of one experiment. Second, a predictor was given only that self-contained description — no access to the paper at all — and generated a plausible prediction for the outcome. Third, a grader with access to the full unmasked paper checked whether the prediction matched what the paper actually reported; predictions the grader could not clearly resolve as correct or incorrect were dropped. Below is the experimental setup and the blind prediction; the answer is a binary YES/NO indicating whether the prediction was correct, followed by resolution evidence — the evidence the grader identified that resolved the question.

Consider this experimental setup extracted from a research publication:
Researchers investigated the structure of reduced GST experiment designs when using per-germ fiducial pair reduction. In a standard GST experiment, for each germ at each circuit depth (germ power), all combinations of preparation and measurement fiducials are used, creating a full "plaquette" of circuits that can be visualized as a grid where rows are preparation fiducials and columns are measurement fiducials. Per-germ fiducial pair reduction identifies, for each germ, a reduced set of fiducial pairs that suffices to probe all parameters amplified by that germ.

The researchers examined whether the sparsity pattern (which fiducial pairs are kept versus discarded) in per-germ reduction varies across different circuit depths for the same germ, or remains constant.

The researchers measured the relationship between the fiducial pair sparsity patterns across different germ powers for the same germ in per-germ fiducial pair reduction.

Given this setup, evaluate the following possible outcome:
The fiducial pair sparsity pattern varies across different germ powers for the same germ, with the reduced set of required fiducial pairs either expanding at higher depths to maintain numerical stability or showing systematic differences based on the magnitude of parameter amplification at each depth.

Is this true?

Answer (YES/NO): NO